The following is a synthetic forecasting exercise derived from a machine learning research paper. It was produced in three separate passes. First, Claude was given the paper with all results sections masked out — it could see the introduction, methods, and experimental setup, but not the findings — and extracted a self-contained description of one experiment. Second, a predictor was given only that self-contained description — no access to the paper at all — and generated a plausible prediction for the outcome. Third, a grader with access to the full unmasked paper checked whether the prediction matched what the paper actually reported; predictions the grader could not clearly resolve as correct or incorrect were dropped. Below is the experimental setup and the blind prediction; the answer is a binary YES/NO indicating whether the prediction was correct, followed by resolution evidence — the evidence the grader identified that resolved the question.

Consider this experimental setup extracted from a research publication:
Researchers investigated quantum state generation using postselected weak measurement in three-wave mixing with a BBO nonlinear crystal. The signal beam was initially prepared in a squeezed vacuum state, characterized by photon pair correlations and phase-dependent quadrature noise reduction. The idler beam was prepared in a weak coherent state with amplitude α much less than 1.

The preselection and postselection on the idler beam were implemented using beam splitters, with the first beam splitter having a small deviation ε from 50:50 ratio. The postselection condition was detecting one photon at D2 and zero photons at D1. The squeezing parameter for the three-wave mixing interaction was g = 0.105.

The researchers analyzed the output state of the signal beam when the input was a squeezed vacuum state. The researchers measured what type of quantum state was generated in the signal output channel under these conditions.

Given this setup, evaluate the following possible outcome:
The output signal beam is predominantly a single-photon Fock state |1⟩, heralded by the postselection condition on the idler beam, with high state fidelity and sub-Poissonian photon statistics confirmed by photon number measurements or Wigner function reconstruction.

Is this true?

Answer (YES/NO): NO